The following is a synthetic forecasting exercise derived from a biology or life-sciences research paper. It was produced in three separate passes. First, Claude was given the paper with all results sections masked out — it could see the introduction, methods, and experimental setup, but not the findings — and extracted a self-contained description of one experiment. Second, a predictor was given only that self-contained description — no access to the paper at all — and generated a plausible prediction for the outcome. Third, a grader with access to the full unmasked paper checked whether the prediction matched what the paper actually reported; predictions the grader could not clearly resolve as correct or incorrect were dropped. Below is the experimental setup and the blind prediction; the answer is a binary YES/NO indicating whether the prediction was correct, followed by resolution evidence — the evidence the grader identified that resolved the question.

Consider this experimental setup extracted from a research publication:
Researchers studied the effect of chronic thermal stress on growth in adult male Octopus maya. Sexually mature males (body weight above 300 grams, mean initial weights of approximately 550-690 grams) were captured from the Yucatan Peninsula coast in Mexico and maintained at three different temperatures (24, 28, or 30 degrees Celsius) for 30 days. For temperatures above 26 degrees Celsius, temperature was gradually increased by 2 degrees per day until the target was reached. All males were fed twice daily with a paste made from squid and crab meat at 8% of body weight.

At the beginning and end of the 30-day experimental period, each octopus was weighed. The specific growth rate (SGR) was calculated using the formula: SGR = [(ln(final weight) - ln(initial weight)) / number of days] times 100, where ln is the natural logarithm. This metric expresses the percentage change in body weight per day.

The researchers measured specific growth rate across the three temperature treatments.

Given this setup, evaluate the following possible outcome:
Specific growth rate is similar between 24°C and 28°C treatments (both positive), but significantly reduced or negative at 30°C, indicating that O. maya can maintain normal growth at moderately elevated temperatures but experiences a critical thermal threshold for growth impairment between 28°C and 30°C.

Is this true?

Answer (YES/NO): YES